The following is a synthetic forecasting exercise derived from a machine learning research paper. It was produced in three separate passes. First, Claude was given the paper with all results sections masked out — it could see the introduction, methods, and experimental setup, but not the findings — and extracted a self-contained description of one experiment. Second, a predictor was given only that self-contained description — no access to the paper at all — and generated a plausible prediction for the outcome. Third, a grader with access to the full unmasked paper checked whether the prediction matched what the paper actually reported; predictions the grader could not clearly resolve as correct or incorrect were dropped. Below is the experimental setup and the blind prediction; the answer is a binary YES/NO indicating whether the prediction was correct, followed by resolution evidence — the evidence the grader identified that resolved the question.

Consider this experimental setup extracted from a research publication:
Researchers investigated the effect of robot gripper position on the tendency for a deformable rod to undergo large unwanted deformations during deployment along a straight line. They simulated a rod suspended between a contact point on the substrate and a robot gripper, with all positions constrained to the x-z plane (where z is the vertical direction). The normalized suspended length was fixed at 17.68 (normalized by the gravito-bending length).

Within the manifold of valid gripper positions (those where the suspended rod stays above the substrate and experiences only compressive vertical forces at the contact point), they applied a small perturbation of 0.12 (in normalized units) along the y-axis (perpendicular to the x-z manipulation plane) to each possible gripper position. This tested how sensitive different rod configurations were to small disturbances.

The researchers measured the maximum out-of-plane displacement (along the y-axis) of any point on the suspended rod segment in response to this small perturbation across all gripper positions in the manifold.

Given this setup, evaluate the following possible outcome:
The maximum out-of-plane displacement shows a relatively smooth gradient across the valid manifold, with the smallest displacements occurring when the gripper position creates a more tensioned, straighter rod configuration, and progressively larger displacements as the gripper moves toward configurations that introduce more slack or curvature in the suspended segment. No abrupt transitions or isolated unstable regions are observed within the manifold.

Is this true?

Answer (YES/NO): NO